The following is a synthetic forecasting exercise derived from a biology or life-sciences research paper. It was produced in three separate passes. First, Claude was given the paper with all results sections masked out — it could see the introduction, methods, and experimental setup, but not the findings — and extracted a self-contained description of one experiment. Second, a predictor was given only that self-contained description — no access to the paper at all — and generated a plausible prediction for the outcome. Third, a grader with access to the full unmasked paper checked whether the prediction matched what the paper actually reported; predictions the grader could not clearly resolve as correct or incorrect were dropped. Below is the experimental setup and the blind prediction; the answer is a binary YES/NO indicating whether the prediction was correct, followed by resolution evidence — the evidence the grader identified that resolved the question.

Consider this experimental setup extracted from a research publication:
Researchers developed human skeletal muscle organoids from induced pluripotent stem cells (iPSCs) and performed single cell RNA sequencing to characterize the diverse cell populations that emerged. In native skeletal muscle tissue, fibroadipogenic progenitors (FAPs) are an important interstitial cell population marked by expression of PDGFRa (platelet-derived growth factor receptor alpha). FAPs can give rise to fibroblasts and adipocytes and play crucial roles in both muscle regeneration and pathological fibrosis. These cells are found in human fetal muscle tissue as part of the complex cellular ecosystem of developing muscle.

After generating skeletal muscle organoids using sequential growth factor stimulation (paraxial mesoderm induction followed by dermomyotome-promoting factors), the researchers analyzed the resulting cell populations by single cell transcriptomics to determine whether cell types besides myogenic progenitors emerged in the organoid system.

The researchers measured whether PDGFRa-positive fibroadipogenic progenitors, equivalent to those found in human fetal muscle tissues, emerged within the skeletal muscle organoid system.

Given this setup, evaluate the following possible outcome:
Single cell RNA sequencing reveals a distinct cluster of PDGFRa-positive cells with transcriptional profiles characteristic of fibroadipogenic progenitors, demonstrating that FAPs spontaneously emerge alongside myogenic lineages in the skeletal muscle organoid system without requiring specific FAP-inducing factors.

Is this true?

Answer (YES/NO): YES